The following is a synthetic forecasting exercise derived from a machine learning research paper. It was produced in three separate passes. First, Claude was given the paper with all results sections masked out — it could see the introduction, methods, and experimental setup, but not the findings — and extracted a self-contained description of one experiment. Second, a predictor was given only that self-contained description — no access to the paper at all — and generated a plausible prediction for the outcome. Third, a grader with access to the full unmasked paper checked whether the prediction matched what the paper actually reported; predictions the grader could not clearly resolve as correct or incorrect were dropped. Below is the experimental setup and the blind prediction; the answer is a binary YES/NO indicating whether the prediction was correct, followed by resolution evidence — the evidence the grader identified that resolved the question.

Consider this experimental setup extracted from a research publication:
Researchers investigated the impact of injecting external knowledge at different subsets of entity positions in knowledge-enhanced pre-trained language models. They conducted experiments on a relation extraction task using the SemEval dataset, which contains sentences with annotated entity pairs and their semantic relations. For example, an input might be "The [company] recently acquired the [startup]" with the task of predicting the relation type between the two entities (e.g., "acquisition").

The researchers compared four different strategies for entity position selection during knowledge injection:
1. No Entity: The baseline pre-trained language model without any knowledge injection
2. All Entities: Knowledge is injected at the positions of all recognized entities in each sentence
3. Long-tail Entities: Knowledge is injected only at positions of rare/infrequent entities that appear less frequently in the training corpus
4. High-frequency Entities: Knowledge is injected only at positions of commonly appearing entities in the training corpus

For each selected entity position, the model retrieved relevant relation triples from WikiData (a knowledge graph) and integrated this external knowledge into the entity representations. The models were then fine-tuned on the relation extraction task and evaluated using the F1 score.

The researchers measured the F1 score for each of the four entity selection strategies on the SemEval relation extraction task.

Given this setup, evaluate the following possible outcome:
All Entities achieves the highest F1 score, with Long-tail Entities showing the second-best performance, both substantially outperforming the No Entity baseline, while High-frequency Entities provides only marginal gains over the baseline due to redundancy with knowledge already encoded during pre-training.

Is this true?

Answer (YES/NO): NO